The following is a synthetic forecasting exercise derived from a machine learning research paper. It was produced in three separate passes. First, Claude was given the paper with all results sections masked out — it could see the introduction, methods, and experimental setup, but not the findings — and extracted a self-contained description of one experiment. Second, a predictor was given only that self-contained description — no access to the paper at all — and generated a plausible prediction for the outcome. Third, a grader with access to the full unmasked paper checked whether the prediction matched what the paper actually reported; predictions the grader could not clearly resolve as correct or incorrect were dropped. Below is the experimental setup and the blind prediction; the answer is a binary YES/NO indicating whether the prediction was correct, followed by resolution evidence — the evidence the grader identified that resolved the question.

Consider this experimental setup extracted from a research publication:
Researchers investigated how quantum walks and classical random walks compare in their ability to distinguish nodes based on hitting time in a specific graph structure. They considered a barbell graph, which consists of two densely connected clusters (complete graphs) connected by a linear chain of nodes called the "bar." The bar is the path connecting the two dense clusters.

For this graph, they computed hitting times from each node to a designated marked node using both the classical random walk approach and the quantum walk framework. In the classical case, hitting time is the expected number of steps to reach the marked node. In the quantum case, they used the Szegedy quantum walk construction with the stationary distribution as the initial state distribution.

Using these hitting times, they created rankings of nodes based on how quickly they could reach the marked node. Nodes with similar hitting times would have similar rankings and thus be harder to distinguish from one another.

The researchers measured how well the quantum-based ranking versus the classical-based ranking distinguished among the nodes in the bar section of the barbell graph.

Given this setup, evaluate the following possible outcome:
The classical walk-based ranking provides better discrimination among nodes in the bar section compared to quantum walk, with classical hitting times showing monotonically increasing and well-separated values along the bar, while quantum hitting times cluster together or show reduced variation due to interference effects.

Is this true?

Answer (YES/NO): NO